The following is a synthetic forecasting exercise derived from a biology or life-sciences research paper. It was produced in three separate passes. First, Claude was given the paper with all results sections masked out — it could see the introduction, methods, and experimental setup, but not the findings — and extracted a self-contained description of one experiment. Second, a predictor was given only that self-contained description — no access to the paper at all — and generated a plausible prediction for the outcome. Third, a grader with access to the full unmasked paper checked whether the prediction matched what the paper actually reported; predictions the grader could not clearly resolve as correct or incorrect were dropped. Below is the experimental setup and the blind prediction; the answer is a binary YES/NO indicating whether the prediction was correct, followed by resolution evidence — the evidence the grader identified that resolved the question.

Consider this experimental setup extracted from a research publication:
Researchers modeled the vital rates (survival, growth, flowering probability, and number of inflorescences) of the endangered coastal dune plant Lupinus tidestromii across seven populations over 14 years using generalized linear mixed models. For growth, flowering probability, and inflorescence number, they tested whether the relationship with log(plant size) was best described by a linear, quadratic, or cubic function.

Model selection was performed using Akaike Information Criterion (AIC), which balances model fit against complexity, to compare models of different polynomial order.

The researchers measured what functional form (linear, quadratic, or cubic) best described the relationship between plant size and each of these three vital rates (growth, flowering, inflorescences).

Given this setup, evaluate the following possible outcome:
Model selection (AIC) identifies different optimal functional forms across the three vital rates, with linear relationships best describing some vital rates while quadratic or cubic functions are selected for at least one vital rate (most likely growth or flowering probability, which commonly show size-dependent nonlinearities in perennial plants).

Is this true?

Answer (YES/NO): NO